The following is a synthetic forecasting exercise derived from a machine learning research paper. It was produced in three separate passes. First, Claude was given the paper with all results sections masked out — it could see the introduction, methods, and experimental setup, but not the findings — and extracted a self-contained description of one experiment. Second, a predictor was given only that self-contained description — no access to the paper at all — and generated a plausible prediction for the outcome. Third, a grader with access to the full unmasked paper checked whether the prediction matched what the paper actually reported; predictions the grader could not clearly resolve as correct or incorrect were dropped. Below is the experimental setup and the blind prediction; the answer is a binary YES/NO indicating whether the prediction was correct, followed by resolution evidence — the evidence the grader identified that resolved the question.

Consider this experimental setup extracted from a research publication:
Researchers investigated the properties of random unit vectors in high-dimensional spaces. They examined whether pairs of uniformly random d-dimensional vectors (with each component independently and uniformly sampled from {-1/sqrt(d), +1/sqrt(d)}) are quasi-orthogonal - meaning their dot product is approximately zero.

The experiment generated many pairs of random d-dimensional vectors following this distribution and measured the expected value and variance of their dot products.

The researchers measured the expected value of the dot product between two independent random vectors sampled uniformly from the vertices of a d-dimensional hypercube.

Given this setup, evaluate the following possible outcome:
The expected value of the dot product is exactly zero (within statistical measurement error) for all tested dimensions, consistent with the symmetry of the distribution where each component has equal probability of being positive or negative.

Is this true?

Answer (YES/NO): YES